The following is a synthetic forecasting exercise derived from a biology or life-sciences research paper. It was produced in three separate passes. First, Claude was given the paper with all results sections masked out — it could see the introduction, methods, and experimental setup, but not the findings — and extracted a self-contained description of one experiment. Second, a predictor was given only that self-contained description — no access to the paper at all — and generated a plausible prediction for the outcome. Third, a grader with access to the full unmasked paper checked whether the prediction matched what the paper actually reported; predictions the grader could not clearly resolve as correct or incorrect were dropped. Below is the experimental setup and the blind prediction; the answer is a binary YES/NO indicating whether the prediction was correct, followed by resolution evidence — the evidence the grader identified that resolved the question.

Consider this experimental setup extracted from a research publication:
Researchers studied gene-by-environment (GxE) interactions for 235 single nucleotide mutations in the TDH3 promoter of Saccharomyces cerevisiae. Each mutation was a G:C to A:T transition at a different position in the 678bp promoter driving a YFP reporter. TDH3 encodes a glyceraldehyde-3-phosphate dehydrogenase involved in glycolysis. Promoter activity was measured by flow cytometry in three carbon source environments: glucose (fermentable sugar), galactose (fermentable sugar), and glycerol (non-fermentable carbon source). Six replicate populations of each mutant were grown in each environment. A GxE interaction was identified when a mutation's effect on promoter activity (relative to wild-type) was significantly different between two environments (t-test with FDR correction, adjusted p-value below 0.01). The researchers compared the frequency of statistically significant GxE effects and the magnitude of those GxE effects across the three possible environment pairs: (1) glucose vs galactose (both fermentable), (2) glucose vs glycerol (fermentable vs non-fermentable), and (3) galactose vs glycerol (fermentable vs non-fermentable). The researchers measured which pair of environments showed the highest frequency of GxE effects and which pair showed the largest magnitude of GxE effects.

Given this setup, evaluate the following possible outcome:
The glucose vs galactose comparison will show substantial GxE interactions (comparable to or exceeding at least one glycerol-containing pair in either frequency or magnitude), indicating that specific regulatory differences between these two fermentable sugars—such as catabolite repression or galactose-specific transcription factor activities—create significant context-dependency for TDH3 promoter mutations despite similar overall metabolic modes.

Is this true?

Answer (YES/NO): YES